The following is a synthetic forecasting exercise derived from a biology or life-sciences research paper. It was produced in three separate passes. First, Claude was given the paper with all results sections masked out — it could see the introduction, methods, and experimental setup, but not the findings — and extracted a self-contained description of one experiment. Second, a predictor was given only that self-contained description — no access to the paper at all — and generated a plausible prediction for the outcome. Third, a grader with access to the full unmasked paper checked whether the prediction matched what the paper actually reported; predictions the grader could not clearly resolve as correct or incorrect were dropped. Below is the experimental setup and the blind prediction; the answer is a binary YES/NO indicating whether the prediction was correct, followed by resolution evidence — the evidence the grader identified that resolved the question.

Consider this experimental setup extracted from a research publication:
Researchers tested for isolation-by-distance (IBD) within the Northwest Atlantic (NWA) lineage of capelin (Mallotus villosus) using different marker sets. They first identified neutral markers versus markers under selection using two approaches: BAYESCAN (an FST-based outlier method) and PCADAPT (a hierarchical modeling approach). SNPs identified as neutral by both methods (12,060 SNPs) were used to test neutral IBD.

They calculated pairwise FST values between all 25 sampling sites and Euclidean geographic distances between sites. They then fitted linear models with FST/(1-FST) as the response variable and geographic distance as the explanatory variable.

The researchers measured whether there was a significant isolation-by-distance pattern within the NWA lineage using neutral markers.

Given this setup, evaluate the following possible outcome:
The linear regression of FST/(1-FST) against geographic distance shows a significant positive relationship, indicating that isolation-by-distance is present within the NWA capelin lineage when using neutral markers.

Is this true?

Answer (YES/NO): YES